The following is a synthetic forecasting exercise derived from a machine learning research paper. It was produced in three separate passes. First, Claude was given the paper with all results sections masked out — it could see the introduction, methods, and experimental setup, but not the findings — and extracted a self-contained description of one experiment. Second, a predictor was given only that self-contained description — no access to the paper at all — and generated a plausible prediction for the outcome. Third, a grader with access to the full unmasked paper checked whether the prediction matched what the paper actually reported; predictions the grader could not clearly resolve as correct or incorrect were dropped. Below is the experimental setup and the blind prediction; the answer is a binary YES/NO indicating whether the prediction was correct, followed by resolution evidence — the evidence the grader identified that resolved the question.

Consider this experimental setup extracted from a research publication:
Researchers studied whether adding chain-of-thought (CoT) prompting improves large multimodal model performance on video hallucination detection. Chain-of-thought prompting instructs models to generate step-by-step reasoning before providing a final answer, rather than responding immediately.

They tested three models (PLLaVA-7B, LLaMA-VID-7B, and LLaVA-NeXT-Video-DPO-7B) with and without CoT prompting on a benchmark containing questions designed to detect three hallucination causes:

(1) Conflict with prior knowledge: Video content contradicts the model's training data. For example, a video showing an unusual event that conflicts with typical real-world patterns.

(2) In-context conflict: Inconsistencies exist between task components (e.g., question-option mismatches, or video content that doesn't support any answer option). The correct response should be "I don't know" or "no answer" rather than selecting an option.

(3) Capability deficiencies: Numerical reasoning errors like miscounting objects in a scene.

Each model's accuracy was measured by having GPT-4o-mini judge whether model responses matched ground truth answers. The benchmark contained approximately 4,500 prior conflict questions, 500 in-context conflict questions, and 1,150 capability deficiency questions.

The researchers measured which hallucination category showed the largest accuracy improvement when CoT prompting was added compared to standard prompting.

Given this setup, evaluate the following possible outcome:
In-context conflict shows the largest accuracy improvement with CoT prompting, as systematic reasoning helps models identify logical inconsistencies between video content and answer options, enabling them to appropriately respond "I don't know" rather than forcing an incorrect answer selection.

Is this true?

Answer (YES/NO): YES